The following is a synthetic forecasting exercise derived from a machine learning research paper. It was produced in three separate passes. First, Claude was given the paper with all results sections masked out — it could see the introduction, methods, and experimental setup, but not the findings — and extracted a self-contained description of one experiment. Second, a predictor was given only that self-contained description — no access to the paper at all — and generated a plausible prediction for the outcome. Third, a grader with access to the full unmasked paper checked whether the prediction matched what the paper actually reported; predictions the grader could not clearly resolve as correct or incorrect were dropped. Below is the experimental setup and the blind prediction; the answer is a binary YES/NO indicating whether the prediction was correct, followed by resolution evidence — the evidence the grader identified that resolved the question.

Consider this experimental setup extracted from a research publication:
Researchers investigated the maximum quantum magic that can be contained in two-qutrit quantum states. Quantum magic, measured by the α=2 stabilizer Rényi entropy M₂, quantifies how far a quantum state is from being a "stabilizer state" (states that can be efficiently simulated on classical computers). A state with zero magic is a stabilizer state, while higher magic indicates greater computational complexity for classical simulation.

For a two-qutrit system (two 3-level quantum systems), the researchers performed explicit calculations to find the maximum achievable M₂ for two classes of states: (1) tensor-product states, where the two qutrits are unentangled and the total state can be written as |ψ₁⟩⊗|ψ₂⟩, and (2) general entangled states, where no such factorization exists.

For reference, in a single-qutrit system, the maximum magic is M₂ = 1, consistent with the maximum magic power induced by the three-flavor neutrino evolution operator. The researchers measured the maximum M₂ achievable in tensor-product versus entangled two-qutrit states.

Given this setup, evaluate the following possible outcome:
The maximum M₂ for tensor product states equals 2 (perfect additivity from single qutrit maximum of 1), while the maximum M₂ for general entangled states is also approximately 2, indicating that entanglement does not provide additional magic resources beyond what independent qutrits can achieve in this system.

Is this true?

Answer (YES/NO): NO